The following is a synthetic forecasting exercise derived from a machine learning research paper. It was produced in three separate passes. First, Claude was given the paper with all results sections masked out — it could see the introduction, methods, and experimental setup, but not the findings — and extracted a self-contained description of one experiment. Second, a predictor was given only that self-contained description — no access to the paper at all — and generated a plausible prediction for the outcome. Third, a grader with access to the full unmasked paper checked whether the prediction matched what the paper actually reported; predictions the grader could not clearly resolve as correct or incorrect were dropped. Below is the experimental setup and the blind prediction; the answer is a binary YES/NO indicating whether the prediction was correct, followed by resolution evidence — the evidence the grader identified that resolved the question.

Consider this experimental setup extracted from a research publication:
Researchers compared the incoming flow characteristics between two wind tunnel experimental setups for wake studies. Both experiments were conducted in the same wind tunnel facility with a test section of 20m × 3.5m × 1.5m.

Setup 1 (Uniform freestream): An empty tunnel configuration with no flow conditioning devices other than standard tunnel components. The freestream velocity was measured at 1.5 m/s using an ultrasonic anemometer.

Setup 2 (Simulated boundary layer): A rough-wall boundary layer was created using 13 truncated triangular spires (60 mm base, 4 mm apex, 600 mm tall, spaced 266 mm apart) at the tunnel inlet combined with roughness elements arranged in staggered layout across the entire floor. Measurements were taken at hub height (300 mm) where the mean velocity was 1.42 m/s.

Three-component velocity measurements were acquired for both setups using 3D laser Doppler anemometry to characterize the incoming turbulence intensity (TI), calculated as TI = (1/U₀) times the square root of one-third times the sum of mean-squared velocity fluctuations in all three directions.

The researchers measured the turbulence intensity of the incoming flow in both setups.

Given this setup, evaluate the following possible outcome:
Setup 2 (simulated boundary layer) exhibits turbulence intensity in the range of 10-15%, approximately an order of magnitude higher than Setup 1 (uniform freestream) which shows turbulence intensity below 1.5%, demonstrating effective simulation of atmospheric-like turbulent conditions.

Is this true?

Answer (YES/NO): NO